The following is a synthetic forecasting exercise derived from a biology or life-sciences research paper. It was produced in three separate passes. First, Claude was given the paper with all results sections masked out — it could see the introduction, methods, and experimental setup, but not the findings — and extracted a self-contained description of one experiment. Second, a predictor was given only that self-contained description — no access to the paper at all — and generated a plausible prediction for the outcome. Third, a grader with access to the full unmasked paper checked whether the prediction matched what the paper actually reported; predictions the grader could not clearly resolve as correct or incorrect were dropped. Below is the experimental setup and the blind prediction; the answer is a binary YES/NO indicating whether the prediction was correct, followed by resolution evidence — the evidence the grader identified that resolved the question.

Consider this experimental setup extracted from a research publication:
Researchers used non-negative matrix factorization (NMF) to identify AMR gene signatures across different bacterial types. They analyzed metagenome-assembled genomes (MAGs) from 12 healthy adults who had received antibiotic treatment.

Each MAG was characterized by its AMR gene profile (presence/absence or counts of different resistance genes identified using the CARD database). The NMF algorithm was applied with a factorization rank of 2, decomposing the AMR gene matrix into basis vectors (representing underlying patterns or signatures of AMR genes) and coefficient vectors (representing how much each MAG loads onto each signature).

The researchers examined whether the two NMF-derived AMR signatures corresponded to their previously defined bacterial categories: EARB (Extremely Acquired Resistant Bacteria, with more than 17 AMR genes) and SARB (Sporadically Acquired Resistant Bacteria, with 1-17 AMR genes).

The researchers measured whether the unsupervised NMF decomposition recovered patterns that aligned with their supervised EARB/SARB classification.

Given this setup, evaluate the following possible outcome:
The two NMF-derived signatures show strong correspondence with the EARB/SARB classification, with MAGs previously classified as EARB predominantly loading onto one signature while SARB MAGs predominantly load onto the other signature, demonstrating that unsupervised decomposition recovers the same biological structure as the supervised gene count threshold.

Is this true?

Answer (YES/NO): YES